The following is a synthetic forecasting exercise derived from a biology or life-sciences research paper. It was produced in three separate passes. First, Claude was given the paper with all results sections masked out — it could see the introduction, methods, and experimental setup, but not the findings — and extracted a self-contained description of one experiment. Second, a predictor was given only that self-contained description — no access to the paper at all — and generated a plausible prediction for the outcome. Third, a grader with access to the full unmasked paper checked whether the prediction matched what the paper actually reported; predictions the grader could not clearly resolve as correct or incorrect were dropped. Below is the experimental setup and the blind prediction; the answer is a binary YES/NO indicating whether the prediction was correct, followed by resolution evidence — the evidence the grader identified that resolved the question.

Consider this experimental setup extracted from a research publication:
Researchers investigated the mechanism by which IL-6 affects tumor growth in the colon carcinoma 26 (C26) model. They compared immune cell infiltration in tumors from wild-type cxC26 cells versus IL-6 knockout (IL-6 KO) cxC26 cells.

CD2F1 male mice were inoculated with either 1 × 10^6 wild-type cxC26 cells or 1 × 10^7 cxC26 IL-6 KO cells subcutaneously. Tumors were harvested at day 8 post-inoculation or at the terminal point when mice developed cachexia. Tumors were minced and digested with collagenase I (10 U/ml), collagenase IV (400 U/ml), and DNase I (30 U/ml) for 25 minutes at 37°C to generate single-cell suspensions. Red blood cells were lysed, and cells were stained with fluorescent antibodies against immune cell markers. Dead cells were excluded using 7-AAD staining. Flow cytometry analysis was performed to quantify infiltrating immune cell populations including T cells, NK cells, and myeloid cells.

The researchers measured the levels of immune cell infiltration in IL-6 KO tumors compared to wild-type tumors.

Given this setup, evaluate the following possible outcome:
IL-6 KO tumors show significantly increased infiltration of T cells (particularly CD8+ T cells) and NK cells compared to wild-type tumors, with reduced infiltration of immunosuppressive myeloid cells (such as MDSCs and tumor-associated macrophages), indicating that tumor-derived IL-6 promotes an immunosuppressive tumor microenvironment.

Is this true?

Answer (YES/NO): NO